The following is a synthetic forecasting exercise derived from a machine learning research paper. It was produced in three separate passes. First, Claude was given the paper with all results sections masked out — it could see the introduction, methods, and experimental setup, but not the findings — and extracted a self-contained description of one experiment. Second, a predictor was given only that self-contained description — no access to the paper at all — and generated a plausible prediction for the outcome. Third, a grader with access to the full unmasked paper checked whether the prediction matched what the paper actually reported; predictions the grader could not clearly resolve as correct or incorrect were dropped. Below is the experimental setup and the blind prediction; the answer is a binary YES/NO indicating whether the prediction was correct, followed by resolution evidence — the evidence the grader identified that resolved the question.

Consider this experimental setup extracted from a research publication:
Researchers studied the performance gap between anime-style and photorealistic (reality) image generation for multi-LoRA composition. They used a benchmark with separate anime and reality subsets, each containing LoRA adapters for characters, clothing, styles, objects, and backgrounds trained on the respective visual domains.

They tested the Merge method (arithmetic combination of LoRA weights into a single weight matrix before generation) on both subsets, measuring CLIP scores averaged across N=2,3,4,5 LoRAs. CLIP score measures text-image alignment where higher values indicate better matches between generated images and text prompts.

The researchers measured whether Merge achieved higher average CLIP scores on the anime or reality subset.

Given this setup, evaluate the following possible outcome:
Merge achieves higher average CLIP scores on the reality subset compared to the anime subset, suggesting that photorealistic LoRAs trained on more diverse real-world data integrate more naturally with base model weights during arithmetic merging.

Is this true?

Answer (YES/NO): NO